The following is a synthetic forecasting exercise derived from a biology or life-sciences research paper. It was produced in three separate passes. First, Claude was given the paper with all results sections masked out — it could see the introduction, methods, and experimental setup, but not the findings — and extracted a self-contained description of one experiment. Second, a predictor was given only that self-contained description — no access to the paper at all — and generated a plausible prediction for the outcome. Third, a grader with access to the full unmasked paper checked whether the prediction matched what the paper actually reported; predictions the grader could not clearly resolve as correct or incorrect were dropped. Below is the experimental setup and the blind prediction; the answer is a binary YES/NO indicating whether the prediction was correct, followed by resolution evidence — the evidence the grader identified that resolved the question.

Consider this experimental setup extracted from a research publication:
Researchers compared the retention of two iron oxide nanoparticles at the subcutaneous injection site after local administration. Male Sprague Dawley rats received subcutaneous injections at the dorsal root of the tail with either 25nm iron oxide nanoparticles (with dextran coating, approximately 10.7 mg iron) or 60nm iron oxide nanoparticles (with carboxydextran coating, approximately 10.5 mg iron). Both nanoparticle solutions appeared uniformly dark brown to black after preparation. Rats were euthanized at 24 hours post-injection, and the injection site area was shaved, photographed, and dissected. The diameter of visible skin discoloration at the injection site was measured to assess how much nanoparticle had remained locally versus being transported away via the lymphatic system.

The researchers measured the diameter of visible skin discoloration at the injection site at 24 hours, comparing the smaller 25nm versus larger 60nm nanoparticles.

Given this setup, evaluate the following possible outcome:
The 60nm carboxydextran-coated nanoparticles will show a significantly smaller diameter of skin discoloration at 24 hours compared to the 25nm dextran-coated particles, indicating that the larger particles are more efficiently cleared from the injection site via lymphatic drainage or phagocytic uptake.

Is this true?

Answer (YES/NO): NO